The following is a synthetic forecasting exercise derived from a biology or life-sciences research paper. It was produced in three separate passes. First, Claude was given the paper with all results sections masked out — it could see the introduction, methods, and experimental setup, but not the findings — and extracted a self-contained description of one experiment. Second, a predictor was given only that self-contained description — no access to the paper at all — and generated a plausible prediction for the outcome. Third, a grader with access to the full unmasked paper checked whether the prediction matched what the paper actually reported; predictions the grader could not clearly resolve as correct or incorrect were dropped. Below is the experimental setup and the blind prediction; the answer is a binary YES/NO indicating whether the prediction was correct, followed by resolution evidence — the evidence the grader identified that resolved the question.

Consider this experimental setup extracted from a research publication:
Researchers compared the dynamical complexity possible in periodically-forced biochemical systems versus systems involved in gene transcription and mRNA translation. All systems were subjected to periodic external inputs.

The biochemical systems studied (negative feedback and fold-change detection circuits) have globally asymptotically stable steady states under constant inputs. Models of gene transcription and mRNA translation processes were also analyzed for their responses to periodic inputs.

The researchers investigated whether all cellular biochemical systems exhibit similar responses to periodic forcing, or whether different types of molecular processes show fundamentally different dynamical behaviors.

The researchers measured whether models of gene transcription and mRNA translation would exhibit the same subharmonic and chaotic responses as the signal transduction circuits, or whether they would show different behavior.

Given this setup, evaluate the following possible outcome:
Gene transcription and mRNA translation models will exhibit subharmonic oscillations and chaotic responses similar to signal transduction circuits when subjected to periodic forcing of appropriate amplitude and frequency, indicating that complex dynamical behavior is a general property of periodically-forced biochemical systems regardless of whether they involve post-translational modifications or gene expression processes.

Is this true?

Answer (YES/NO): NO